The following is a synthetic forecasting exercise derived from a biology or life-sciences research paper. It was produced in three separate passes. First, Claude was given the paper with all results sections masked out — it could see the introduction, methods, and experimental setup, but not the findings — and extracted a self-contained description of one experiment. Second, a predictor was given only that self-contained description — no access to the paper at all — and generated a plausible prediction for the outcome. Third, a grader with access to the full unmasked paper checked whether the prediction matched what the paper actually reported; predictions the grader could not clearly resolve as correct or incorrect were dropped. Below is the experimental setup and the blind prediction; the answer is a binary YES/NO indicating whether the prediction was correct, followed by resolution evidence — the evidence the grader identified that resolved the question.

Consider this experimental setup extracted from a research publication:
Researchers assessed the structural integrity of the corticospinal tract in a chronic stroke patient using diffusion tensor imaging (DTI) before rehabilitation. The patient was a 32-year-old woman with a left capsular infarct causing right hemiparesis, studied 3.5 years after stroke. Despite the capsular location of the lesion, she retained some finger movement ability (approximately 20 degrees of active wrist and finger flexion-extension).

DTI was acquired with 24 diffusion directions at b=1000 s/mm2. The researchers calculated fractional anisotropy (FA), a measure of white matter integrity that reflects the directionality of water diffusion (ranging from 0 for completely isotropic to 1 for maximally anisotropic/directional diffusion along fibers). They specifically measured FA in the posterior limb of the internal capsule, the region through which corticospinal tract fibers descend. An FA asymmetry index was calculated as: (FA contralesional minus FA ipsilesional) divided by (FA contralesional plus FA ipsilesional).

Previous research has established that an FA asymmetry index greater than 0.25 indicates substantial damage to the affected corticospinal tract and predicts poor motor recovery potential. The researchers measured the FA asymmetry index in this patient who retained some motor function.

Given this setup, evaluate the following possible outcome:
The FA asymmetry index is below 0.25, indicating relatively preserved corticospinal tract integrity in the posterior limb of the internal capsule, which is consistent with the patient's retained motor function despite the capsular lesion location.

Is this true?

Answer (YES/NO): YES